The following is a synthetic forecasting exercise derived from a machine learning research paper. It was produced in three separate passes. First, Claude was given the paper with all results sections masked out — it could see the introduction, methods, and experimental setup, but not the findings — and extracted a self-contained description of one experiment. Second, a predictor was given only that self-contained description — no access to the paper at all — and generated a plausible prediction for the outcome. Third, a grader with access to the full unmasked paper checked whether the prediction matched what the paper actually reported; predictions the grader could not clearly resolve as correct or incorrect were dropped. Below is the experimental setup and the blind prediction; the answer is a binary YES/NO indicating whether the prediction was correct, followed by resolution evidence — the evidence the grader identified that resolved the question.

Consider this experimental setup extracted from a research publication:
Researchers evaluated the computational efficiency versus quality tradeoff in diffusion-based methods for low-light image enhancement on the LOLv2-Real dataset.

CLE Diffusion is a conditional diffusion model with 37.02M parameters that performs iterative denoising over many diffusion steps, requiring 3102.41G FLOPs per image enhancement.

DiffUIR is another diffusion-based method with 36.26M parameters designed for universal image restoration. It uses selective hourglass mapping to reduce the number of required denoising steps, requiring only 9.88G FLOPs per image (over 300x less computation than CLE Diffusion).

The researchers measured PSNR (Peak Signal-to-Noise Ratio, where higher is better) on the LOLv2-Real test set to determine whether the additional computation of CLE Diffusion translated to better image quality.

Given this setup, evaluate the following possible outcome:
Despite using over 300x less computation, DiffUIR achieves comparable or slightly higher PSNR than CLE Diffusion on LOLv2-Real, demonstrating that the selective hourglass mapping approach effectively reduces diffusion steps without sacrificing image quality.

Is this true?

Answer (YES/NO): NO